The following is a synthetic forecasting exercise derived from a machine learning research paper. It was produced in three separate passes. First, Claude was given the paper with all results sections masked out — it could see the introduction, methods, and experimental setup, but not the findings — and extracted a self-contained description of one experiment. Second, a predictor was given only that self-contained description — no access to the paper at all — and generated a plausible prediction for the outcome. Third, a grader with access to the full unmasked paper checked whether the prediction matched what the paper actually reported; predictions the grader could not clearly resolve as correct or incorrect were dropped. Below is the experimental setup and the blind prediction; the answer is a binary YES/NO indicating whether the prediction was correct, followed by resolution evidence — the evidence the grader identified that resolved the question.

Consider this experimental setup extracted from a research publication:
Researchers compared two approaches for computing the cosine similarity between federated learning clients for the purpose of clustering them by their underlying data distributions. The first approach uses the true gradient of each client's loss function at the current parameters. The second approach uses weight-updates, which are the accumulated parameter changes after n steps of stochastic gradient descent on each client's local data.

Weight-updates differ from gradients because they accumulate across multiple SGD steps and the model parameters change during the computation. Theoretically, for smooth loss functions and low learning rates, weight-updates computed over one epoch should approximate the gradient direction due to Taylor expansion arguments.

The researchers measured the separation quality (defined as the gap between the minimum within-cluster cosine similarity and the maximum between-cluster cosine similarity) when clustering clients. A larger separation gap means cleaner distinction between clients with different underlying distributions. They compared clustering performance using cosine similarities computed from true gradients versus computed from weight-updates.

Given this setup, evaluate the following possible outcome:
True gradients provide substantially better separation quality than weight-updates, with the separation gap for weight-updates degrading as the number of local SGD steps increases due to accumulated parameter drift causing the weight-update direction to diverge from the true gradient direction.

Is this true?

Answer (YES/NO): NO